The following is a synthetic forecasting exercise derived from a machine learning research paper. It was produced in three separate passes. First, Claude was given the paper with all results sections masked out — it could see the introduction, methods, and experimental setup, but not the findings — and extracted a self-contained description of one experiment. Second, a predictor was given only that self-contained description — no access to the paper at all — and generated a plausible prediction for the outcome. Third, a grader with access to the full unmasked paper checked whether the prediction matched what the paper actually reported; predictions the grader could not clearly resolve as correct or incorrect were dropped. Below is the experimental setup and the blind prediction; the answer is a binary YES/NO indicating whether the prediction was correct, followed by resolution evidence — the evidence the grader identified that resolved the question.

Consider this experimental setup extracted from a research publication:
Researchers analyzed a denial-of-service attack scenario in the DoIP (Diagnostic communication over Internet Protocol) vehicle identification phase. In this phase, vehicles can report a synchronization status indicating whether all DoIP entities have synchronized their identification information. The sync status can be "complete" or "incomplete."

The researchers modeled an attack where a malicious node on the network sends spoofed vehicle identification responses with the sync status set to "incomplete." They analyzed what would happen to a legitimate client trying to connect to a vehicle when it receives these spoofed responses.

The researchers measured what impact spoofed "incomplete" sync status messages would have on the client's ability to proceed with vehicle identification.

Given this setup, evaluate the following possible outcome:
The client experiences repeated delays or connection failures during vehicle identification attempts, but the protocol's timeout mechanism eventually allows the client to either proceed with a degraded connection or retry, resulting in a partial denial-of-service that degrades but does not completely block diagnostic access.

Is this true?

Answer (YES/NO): NO